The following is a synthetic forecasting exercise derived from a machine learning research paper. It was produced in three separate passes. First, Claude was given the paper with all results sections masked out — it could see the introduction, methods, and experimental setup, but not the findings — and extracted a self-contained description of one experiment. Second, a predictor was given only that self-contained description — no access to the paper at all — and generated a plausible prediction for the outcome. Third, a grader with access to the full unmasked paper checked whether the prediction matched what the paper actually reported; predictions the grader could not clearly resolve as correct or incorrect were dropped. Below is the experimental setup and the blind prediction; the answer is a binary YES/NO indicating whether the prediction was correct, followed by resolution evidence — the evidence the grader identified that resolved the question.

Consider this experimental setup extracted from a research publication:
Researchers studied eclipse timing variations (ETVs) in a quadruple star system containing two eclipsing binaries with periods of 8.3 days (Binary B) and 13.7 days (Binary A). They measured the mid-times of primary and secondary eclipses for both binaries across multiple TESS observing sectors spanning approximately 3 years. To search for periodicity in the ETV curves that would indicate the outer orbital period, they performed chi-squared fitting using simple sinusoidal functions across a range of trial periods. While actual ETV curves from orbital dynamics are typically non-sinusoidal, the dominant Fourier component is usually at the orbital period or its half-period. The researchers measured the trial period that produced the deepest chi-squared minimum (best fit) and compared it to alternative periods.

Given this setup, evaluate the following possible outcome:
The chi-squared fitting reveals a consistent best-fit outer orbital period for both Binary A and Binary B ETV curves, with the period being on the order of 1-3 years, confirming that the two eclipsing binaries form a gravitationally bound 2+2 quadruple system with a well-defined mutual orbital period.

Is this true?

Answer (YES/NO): NO